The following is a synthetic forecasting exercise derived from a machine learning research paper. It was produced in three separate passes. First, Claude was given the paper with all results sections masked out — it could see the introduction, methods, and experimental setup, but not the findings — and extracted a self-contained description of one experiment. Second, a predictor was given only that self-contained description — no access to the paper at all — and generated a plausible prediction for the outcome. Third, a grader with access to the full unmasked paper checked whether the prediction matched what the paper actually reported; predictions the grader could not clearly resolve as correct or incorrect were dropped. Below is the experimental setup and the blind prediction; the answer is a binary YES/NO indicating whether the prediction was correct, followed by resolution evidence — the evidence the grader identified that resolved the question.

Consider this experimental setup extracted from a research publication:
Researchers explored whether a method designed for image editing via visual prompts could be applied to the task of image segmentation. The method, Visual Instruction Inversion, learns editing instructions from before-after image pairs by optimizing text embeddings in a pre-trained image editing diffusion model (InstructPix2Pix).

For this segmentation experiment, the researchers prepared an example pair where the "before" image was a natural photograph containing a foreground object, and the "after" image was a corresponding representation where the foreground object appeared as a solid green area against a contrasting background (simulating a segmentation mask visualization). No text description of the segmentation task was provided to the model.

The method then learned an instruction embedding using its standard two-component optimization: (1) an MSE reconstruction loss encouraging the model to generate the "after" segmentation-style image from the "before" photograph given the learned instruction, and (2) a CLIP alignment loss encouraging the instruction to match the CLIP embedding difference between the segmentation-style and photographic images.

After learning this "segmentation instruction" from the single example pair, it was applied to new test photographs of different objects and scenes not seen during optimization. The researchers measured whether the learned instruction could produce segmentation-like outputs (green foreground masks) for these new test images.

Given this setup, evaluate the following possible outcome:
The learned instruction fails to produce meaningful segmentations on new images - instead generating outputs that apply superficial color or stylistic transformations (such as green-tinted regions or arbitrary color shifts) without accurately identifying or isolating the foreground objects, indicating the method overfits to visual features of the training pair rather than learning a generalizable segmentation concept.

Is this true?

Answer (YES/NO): NO